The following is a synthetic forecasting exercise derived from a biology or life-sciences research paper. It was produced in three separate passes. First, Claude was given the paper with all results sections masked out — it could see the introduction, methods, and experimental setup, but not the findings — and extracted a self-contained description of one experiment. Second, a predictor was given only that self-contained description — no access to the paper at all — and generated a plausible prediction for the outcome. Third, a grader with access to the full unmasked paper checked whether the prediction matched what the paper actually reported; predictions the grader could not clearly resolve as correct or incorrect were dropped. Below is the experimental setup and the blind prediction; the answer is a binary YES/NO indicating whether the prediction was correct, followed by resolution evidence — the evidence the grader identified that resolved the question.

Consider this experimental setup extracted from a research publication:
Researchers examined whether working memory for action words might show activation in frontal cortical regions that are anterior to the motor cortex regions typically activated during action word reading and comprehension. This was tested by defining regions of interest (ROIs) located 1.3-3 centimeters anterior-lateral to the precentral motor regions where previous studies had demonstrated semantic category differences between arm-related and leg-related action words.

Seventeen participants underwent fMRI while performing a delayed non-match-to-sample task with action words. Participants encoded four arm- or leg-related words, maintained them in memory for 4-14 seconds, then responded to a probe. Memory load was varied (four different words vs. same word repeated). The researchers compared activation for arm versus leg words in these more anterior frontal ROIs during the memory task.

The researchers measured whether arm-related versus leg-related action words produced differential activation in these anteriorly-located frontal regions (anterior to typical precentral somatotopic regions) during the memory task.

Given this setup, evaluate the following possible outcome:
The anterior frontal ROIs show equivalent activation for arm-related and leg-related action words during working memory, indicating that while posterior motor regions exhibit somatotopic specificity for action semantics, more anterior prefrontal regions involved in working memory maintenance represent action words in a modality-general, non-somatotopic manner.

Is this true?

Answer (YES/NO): NO